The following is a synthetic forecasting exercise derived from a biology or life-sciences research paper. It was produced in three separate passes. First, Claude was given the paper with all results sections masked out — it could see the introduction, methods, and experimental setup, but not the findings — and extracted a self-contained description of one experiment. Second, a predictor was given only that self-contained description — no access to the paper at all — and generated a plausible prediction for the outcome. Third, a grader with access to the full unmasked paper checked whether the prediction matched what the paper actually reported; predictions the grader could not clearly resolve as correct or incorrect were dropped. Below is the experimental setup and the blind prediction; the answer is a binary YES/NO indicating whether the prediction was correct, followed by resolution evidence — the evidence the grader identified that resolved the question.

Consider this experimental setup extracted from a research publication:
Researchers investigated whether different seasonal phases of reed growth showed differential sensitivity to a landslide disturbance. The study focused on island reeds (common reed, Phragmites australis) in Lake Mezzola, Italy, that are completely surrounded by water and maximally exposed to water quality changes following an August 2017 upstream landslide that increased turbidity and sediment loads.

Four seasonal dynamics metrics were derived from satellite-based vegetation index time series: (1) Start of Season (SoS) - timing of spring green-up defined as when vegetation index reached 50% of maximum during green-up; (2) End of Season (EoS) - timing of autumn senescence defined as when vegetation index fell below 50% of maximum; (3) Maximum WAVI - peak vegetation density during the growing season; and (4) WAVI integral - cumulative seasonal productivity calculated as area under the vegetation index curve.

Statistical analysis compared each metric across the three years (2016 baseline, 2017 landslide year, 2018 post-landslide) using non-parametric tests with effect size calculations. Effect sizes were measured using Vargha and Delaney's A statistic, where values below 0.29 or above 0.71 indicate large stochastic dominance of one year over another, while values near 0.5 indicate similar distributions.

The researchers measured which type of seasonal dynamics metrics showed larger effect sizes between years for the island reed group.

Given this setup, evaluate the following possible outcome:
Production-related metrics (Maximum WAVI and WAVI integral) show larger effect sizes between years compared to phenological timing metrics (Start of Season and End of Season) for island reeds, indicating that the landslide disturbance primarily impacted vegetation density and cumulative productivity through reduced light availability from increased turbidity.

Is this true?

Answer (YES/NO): NO